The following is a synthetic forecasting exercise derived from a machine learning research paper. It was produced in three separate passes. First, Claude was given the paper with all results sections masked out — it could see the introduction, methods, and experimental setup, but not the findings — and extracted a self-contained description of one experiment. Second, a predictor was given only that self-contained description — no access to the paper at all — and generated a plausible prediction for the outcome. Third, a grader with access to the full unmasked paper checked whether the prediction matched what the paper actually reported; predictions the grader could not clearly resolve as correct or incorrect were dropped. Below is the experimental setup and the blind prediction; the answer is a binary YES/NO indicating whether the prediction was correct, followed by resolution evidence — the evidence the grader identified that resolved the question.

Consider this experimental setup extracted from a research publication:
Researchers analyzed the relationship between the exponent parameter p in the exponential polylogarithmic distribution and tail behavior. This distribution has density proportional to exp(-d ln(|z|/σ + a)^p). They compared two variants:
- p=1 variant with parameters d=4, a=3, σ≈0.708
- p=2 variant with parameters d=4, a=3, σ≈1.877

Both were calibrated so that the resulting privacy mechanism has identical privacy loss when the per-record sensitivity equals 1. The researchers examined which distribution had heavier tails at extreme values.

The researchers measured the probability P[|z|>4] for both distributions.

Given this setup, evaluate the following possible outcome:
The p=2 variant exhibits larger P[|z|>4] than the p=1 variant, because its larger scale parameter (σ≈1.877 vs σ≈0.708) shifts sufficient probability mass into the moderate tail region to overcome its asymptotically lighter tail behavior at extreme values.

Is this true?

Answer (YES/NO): NO